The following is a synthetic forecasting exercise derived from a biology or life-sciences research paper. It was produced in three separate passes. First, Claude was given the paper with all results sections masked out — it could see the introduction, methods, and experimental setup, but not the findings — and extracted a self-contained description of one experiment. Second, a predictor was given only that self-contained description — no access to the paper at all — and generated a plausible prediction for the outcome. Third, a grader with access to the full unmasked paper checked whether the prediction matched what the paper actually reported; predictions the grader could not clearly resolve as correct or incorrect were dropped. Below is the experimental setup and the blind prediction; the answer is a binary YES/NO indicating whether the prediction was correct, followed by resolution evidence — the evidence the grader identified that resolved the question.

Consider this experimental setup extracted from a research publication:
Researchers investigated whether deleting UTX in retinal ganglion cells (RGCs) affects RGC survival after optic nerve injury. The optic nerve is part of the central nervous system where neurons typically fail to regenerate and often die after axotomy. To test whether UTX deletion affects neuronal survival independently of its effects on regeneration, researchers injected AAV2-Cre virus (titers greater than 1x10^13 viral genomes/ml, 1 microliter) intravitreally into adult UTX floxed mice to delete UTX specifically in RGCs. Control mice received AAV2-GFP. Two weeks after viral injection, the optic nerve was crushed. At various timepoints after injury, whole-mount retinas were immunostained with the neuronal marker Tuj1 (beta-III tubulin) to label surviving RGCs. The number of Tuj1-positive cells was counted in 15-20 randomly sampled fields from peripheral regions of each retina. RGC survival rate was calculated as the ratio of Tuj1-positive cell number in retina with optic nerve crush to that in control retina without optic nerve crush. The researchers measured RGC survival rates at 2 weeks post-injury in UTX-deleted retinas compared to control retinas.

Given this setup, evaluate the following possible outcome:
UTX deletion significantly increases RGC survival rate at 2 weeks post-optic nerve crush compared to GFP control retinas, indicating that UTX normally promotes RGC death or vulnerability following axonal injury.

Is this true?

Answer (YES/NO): YES